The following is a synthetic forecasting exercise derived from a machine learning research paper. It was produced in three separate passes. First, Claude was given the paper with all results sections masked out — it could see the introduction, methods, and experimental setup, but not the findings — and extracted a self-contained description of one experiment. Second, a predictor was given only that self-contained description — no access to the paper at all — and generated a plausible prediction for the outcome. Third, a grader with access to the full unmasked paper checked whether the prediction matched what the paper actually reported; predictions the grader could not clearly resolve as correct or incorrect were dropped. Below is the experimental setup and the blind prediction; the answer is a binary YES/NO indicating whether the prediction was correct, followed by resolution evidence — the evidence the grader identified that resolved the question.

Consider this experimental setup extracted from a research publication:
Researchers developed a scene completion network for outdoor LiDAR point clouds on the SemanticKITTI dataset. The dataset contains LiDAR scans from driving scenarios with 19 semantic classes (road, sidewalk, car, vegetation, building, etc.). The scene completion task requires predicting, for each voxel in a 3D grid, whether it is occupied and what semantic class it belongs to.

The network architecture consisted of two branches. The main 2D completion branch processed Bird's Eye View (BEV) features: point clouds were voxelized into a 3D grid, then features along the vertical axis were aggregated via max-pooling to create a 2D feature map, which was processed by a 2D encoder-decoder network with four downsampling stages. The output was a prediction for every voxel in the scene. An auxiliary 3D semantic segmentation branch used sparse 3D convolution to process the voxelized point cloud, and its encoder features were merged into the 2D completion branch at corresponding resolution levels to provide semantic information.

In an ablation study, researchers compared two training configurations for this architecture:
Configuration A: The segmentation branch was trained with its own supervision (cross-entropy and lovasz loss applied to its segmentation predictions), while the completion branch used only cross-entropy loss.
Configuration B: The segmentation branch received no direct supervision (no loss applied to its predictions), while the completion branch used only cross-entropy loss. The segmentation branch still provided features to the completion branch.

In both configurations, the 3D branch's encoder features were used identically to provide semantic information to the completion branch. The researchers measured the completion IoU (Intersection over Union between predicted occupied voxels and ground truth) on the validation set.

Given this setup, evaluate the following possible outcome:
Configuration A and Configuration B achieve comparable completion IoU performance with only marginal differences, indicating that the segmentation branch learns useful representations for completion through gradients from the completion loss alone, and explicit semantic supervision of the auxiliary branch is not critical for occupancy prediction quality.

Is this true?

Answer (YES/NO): YES